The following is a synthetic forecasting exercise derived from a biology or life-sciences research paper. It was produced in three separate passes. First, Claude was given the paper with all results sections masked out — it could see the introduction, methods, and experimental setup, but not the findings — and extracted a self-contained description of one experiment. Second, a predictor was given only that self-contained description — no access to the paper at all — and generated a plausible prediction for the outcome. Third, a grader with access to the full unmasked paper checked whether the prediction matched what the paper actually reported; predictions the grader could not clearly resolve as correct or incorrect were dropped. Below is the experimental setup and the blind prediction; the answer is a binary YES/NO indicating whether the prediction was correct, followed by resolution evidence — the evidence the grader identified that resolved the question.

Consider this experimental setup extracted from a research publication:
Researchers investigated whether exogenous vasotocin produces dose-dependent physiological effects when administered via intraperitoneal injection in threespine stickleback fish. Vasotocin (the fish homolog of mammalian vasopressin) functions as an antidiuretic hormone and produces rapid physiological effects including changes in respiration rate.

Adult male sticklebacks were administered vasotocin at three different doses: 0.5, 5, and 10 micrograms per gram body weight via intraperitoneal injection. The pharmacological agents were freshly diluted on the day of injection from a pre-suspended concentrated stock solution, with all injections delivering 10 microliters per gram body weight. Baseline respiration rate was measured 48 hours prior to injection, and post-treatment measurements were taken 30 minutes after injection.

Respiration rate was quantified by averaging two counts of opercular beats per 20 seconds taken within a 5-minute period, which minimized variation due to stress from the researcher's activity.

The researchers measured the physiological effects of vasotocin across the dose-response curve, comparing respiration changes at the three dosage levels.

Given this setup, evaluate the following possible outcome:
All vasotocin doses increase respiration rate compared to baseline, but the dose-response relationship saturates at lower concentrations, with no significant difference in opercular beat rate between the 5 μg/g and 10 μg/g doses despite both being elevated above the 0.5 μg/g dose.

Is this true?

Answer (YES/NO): NO